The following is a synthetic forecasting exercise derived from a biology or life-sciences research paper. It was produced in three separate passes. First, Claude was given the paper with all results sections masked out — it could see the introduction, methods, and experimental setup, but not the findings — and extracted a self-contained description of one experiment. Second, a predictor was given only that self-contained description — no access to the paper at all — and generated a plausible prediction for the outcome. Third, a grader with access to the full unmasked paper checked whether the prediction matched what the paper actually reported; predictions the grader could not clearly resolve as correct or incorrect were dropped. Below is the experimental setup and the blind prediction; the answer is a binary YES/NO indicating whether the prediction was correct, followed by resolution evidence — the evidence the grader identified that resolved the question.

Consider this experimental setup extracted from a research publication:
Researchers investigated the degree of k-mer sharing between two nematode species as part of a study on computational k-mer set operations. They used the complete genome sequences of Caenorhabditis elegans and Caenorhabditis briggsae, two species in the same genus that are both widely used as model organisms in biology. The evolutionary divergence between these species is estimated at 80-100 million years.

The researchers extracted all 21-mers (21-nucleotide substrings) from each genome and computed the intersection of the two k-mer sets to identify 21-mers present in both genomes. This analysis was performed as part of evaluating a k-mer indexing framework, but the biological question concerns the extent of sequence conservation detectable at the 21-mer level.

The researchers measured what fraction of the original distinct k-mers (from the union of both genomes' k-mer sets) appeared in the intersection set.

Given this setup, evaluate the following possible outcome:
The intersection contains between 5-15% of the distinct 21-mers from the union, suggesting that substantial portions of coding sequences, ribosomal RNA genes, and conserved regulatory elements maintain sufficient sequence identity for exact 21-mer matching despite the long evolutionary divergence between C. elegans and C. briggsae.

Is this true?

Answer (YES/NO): NO